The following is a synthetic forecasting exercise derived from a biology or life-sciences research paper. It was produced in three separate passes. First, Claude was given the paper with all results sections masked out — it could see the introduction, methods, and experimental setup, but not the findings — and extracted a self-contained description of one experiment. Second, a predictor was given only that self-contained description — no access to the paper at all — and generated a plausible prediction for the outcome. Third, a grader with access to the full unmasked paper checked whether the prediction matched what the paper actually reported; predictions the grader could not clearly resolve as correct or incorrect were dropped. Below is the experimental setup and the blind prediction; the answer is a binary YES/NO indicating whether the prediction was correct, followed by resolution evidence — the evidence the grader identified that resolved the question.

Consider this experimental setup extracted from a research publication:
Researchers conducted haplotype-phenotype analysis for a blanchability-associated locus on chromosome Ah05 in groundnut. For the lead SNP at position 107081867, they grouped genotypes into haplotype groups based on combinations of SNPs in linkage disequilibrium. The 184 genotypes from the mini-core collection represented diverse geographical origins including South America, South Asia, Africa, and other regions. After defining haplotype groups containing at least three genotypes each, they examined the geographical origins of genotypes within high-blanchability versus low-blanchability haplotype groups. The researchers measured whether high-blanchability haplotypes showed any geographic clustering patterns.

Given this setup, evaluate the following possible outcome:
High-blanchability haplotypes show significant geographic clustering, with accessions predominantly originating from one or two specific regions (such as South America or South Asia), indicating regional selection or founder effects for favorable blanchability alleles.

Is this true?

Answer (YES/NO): YES